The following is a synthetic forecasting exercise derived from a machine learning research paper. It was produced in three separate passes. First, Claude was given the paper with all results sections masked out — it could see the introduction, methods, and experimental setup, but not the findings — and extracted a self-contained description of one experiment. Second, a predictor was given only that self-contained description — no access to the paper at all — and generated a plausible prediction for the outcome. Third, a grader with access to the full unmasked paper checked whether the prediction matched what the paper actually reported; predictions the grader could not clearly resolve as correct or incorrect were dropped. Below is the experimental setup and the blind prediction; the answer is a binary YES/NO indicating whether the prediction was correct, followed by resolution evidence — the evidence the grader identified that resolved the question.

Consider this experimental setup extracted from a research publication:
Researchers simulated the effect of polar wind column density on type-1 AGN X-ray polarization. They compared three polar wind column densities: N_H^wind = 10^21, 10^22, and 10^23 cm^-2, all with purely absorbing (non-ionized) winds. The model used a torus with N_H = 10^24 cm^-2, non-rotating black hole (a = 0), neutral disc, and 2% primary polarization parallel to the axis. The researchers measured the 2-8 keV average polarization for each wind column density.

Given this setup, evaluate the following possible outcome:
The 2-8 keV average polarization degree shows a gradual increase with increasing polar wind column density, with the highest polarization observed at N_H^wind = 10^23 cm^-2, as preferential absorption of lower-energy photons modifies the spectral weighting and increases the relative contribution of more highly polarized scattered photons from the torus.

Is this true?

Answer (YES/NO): NO